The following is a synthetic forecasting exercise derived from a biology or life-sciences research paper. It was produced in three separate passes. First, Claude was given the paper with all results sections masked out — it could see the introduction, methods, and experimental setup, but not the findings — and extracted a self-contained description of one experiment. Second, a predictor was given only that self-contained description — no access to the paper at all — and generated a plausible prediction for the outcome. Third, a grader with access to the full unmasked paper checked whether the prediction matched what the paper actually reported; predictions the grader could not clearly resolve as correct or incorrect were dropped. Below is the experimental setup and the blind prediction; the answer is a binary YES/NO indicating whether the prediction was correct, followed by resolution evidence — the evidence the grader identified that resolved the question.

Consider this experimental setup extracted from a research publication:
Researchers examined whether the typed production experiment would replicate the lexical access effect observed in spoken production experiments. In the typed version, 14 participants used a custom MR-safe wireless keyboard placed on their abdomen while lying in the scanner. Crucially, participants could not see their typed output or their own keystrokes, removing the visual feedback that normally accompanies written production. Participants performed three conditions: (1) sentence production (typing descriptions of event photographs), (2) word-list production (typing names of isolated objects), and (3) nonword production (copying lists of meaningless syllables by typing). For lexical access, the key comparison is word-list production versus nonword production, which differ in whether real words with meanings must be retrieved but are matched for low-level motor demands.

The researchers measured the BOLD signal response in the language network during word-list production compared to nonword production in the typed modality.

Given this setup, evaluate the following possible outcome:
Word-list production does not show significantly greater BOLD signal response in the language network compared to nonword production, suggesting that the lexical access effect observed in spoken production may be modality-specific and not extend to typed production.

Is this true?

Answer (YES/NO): YES